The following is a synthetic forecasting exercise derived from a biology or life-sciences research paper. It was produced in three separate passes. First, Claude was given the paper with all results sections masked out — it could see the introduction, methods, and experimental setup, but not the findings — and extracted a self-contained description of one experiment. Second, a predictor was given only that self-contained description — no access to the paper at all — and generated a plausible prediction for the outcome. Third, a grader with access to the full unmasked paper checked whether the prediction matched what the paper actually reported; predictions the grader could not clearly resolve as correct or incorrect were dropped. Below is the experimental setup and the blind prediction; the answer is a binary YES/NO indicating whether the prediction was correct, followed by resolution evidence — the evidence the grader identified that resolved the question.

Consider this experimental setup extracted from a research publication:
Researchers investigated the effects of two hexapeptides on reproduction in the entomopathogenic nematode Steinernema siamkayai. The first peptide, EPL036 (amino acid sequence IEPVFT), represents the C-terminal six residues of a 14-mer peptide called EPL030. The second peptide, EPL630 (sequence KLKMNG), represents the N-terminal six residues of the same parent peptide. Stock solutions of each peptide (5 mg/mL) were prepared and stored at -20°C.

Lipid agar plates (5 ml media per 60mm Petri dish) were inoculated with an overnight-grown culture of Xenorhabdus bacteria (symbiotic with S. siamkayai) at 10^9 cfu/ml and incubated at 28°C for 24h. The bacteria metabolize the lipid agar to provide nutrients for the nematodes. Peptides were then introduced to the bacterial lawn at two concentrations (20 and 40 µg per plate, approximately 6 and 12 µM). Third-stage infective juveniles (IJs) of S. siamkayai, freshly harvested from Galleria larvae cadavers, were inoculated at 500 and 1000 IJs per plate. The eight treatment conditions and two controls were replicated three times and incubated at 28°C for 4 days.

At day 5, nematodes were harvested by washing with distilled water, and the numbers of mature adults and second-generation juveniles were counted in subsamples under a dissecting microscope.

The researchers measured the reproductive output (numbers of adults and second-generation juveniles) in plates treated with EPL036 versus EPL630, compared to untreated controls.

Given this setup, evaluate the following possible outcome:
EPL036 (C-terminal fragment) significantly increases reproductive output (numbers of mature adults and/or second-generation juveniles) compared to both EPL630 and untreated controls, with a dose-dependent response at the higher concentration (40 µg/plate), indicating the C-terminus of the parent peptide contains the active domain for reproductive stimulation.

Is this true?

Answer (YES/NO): YES